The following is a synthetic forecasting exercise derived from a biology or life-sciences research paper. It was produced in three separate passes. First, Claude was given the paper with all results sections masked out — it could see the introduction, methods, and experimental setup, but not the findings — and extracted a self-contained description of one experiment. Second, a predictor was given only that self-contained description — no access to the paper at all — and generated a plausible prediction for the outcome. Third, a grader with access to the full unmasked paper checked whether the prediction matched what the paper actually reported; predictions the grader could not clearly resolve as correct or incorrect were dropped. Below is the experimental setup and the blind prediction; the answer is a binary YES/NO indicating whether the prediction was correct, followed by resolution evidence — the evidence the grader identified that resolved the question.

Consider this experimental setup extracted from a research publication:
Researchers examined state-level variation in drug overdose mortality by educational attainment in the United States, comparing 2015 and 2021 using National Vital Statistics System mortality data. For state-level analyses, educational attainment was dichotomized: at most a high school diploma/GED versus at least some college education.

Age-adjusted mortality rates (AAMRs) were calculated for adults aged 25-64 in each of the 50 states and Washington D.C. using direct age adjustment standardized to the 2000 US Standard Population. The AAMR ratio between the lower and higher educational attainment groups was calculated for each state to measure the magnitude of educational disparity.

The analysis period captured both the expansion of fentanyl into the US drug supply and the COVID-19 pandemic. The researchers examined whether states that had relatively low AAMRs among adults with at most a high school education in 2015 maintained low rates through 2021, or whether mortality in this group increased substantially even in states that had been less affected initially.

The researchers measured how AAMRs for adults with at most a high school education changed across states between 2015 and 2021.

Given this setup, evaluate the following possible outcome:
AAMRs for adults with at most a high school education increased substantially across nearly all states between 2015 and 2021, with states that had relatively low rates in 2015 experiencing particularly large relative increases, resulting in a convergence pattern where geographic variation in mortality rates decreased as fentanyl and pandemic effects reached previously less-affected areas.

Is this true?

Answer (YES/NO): NO